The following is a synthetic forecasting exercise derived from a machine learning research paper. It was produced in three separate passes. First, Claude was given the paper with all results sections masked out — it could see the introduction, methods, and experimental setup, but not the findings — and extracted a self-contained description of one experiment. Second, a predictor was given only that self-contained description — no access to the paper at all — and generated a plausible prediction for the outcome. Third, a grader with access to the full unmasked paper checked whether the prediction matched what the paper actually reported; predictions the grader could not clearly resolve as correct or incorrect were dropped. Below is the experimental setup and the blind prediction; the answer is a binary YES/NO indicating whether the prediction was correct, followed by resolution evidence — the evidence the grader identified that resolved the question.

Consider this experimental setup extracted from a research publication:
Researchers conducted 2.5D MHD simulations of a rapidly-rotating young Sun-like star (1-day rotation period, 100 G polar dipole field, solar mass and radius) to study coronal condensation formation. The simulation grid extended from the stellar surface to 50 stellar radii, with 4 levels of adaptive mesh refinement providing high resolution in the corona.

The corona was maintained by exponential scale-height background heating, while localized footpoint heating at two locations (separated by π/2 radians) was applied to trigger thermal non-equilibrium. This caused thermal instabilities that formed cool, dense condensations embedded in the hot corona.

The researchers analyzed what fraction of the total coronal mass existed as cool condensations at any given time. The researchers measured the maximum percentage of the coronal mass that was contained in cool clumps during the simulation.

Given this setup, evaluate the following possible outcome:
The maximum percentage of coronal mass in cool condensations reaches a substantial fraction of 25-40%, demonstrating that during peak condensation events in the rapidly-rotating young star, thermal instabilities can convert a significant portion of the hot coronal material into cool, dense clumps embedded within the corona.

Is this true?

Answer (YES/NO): NO